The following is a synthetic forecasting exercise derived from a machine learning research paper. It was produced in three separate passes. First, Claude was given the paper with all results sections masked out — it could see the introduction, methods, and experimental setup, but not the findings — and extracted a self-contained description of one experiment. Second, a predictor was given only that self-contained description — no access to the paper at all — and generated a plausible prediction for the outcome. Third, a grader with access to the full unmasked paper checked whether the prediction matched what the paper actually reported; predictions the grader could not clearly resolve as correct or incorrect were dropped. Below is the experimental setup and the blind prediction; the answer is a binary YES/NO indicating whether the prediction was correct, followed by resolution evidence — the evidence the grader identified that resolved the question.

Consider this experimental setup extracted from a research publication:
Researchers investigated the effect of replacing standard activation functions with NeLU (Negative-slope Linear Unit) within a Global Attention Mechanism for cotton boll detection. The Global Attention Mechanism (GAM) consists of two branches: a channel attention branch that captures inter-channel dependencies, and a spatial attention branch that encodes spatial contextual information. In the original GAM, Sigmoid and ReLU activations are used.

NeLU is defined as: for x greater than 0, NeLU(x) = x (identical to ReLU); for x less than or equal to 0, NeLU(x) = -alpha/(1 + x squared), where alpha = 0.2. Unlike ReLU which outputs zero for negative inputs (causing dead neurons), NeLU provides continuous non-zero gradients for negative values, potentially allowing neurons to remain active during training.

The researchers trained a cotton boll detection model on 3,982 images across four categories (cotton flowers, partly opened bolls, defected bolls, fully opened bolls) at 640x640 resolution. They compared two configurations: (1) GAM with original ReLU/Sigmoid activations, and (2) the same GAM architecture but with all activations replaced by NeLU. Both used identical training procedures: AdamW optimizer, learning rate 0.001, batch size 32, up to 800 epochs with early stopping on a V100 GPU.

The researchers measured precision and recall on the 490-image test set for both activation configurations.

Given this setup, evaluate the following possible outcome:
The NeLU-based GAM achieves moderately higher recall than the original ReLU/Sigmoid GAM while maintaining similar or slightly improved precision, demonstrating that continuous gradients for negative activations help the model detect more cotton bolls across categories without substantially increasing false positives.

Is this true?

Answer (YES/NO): NO